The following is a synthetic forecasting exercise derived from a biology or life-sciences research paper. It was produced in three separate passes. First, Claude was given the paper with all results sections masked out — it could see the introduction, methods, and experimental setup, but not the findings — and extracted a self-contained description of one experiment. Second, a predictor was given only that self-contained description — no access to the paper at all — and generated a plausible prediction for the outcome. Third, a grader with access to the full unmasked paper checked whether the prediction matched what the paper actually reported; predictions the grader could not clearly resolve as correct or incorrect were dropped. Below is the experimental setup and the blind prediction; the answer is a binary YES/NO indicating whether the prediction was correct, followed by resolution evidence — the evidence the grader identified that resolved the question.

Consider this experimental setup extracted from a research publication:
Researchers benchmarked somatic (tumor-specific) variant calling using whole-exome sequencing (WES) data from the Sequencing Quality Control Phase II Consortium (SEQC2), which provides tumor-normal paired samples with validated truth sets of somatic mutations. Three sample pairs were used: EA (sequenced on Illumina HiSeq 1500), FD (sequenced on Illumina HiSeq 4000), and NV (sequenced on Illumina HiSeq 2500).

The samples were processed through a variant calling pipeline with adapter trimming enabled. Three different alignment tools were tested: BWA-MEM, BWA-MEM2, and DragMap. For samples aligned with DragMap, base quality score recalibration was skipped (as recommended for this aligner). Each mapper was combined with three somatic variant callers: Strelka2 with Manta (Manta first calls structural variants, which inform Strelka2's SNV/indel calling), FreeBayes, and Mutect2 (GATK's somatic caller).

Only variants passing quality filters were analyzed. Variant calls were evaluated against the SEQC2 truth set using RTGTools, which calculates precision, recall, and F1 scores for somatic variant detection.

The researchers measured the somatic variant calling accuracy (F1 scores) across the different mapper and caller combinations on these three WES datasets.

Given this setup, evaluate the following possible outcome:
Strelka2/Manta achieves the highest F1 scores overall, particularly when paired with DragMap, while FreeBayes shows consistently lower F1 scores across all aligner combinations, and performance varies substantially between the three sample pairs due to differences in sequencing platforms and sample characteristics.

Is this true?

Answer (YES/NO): NO